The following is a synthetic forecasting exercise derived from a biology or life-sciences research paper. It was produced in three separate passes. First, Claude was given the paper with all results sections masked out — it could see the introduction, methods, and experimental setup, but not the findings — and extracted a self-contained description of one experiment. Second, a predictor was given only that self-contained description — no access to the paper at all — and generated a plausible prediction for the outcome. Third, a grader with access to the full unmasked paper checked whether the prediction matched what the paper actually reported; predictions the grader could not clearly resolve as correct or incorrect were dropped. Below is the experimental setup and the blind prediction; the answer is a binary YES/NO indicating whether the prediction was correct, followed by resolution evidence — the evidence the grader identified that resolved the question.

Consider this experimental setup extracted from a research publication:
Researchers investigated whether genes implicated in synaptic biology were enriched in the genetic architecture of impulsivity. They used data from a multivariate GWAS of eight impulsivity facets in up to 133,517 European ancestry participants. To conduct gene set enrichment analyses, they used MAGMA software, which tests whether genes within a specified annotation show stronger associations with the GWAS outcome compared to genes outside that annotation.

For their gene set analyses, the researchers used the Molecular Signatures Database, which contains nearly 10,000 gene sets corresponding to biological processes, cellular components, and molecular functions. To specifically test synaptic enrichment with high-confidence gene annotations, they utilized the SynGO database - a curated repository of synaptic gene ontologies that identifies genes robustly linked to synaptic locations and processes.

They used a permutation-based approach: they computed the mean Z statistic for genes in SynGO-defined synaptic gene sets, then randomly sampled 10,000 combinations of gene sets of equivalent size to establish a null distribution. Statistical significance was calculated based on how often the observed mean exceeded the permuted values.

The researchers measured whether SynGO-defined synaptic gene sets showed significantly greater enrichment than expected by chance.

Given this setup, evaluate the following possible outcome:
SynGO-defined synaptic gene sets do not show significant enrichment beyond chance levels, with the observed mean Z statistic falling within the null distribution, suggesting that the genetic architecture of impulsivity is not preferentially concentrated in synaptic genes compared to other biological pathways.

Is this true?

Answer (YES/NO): NO